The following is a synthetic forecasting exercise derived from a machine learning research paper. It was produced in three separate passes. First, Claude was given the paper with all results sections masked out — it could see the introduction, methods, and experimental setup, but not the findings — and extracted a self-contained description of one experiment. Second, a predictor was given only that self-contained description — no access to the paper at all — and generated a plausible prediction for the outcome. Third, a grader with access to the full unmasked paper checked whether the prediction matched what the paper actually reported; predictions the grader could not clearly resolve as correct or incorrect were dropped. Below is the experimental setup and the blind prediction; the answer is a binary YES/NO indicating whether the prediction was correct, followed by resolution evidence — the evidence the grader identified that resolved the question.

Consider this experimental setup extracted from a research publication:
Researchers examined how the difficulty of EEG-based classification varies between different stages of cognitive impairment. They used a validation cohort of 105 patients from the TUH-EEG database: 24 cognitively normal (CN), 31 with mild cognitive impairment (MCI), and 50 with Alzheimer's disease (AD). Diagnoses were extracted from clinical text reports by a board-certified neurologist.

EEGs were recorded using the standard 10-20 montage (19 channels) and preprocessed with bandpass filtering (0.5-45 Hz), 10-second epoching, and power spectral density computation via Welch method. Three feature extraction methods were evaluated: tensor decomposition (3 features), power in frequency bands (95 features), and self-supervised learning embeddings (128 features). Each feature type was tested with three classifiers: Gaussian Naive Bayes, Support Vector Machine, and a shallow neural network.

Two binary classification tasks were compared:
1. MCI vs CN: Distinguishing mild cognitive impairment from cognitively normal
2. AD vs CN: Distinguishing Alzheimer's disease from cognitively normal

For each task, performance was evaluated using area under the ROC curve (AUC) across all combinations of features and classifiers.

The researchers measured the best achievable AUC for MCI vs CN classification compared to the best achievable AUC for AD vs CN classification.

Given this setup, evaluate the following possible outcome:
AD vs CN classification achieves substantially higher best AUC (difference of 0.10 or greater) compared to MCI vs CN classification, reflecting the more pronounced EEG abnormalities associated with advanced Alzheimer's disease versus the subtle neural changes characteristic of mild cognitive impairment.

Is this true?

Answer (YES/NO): YES